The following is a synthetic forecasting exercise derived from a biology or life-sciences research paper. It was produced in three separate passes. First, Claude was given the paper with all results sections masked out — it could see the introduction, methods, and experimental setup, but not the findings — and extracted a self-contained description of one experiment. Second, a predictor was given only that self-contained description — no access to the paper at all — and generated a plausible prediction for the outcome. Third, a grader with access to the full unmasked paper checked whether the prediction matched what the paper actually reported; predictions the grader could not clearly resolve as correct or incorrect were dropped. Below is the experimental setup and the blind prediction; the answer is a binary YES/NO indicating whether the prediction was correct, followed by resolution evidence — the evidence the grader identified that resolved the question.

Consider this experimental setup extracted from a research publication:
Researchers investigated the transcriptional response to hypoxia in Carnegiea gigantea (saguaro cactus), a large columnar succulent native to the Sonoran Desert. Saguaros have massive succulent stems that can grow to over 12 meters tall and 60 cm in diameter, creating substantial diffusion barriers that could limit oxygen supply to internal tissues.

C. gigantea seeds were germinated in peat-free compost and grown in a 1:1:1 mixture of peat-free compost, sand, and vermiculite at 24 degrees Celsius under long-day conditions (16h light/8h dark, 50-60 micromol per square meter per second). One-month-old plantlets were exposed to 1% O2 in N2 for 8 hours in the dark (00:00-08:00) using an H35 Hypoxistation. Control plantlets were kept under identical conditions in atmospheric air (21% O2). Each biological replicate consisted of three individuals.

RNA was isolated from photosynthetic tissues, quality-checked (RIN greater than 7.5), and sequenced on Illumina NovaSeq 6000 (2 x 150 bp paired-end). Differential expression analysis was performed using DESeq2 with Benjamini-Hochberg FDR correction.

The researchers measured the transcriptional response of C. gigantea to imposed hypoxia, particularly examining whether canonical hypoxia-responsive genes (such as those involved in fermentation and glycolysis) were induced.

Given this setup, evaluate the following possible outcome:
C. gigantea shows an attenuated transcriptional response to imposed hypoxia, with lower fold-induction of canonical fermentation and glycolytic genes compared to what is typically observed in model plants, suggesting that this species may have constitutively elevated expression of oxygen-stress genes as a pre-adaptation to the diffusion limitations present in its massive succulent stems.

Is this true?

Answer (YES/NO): NO